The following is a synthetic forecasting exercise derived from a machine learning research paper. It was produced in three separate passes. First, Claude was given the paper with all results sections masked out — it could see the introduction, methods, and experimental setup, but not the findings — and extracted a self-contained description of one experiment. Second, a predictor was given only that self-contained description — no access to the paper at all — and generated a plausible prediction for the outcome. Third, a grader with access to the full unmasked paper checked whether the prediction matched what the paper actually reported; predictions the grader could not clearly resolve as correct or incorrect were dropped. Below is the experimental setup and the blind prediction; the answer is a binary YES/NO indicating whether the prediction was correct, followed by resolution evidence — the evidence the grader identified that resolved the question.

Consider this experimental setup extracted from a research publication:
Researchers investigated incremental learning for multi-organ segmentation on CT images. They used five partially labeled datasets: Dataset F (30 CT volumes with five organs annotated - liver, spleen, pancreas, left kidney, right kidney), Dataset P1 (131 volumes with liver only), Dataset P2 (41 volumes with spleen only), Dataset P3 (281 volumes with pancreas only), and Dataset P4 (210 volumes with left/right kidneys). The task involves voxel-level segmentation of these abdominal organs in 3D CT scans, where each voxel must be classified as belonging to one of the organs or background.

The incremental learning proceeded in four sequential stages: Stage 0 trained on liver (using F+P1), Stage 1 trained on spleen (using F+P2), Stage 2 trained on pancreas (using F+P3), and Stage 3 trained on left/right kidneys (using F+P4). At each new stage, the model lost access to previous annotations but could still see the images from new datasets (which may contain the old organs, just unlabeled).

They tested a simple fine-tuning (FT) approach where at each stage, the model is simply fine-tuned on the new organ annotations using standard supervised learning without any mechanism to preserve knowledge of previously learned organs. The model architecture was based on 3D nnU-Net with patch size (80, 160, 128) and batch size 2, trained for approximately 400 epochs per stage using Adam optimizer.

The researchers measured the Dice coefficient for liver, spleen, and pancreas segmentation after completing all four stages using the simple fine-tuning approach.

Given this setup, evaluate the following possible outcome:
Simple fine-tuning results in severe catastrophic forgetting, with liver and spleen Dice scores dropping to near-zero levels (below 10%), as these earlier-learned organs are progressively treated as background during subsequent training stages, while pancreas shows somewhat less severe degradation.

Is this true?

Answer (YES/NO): NO